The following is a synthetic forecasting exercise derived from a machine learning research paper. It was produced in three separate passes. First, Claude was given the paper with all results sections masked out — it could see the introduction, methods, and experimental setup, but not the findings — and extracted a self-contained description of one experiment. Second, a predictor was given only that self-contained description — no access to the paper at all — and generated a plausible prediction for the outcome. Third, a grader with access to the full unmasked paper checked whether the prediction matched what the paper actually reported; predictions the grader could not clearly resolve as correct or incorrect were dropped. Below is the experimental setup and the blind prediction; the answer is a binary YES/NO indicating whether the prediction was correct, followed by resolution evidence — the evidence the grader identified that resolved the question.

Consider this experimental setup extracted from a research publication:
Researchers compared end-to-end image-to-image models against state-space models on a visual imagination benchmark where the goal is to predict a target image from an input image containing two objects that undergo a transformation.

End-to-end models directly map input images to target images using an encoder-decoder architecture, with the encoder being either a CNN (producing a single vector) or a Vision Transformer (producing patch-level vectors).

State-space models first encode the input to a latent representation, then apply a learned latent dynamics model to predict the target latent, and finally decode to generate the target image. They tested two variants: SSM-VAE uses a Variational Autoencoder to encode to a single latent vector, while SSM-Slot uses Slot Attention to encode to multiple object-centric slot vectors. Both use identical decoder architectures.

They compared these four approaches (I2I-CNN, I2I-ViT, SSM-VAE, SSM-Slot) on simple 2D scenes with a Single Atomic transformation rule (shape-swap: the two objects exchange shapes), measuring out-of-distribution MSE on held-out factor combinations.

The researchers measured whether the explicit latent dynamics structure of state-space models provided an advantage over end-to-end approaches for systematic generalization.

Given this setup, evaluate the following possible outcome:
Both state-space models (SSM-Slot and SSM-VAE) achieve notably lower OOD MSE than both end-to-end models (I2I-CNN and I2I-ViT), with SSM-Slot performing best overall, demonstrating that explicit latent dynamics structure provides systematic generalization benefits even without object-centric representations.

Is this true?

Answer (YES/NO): NO